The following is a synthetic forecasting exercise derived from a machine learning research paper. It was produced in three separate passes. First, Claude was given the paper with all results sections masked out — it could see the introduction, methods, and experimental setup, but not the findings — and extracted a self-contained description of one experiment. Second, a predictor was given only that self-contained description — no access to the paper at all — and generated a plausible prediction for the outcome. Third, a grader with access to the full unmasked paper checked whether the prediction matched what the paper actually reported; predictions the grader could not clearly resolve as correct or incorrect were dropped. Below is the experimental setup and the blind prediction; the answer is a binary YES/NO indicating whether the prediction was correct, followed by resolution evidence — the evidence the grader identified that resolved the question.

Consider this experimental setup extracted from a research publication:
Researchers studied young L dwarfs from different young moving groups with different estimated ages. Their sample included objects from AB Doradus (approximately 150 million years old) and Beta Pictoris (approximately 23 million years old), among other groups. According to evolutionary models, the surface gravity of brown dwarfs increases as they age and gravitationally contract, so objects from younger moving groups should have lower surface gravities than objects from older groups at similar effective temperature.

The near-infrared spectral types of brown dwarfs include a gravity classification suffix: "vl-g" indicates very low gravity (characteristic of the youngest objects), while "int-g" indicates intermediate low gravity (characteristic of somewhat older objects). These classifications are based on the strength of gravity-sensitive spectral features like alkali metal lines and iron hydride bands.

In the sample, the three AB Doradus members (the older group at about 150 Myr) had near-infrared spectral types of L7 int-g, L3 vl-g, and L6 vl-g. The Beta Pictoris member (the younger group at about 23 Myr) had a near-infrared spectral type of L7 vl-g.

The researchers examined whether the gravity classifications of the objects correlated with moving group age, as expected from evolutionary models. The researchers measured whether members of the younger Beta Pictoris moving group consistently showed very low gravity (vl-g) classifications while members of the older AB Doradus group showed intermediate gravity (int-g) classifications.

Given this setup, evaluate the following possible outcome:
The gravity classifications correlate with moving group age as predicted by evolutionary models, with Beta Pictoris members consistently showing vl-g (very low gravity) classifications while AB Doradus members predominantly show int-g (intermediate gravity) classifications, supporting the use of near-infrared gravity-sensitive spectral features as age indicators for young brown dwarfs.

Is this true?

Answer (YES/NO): NO